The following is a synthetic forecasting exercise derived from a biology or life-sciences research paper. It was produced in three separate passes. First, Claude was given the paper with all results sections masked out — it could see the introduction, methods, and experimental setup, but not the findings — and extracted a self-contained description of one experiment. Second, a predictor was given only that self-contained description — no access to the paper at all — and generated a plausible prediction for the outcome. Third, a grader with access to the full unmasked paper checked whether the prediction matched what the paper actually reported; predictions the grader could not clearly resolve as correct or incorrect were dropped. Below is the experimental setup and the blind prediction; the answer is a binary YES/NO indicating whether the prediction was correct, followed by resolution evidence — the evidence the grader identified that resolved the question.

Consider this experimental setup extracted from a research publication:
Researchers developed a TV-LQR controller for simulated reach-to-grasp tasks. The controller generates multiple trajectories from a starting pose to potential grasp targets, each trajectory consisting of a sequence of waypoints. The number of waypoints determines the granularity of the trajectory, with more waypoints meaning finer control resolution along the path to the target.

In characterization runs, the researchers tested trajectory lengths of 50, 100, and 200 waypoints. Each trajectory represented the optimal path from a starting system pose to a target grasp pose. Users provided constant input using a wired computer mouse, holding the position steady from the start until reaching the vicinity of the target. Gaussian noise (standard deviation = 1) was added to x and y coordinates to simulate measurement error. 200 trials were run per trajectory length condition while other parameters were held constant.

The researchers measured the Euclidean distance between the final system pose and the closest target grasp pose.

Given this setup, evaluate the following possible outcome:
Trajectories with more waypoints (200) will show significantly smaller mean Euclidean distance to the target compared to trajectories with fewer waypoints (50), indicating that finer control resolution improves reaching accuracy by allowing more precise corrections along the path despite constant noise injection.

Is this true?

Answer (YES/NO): NO